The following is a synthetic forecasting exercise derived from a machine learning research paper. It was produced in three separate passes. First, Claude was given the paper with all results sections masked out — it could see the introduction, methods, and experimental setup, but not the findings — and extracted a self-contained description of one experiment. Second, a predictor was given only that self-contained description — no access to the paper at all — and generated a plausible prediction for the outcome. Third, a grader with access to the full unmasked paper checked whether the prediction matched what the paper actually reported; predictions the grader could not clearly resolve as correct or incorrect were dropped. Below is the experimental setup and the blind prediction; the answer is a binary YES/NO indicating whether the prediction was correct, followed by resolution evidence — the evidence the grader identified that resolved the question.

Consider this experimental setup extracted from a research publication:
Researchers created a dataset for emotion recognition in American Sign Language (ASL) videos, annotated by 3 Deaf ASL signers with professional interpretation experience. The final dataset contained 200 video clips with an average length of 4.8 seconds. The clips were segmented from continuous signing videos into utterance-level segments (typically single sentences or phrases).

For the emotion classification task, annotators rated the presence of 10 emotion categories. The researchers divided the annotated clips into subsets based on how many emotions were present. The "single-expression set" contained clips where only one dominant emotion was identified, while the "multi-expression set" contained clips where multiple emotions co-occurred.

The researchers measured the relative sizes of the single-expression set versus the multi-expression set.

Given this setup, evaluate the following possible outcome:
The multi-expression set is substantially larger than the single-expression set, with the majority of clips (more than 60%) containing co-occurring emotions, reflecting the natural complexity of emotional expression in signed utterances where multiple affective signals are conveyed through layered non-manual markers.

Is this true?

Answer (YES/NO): NO